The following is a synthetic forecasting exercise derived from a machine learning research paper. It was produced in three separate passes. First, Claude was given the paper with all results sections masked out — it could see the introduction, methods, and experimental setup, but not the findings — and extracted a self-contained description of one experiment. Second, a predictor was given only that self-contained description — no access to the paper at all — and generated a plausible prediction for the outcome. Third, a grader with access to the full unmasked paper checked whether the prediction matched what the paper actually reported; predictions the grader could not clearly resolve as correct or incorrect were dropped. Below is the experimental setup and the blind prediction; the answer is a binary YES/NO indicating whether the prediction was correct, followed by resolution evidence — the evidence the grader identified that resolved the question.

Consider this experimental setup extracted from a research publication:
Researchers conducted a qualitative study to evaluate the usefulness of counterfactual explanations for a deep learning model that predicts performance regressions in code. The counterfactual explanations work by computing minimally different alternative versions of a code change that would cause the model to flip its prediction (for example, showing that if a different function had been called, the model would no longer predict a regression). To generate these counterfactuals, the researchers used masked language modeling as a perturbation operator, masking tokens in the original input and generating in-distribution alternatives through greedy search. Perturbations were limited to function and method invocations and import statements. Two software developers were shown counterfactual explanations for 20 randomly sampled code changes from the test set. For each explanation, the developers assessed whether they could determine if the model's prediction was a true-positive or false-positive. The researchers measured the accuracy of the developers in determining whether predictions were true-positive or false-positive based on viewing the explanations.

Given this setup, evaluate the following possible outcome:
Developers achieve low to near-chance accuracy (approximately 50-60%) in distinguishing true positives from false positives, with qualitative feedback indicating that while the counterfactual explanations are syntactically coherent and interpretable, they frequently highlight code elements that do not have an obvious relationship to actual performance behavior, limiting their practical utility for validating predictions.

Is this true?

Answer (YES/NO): NO